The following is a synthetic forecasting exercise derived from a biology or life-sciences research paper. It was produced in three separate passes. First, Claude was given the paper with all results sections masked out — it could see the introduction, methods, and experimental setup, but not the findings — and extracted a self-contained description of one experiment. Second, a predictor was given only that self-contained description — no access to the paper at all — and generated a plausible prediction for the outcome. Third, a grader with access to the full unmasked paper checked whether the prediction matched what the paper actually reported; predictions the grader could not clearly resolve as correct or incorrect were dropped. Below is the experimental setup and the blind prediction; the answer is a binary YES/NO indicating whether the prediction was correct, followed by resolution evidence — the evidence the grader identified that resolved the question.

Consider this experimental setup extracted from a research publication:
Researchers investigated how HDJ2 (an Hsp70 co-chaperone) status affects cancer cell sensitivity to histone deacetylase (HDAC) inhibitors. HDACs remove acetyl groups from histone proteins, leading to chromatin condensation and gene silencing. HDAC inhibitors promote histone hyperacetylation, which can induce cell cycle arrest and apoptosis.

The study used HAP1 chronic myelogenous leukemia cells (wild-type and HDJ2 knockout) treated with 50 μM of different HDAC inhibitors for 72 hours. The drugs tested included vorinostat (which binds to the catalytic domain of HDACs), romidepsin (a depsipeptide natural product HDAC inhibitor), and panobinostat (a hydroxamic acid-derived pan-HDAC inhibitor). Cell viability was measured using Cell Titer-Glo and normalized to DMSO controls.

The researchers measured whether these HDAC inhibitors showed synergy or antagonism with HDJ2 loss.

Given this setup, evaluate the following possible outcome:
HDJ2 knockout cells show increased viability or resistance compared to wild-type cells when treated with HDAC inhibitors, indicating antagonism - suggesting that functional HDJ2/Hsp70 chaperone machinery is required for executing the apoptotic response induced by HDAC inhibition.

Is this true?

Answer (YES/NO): NO